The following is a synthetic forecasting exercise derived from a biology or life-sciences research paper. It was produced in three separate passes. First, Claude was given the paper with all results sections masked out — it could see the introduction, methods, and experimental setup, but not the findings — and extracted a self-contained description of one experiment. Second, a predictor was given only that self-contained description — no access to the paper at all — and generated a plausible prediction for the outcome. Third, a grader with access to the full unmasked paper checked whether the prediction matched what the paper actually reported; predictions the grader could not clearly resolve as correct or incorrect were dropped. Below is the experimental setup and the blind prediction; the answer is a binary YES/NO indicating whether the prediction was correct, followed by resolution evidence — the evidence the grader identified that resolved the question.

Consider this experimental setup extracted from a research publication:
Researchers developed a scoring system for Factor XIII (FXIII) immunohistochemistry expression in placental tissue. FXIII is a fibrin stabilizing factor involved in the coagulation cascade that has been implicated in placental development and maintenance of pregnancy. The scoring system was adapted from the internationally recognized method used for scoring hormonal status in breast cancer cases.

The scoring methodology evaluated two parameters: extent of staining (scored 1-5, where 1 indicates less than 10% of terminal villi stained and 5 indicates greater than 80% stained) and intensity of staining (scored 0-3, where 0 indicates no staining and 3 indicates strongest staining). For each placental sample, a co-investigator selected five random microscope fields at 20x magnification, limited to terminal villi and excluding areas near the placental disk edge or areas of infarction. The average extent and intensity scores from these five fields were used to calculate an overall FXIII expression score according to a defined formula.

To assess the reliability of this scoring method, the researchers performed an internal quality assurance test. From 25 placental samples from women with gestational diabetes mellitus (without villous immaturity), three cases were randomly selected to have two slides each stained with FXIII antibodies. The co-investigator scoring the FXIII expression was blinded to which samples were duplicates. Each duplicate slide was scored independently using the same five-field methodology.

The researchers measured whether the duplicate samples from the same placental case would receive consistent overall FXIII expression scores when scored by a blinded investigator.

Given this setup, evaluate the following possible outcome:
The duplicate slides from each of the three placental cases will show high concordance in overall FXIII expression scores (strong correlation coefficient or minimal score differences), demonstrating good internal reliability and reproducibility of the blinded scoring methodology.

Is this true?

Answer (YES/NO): YES